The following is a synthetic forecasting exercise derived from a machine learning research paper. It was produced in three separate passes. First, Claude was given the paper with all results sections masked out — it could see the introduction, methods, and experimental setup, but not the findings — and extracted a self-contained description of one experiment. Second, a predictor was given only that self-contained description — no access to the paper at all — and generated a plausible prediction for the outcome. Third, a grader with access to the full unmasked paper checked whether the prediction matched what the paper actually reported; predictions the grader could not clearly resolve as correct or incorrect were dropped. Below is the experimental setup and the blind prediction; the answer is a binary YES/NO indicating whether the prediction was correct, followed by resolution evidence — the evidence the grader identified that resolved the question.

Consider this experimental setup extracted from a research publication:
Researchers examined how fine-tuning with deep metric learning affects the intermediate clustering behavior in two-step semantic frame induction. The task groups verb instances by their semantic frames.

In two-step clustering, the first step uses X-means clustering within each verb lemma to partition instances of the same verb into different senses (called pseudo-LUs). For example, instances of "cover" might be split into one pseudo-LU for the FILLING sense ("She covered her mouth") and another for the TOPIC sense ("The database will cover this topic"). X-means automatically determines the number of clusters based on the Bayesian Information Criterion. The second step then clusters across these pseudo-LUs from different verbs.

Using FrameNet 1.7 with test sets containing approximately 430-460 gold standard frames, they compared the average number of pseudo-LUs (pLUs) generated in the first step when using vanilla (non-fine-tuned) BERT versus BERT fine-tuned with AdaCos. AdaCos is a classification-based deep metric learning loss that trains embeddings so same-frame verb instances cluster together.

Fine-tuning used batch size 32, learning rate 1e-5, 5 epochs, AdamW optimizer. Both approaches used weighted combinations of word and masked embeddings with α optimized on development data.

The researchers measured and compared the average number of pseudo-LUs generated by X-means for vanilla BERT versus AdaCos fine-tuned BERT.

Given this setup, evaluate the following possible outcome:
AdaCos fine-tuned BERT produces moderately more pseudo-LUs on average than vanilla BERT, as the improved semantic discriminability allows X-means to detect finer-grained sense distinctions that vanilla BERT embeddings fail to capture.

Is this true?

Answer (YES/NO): YES